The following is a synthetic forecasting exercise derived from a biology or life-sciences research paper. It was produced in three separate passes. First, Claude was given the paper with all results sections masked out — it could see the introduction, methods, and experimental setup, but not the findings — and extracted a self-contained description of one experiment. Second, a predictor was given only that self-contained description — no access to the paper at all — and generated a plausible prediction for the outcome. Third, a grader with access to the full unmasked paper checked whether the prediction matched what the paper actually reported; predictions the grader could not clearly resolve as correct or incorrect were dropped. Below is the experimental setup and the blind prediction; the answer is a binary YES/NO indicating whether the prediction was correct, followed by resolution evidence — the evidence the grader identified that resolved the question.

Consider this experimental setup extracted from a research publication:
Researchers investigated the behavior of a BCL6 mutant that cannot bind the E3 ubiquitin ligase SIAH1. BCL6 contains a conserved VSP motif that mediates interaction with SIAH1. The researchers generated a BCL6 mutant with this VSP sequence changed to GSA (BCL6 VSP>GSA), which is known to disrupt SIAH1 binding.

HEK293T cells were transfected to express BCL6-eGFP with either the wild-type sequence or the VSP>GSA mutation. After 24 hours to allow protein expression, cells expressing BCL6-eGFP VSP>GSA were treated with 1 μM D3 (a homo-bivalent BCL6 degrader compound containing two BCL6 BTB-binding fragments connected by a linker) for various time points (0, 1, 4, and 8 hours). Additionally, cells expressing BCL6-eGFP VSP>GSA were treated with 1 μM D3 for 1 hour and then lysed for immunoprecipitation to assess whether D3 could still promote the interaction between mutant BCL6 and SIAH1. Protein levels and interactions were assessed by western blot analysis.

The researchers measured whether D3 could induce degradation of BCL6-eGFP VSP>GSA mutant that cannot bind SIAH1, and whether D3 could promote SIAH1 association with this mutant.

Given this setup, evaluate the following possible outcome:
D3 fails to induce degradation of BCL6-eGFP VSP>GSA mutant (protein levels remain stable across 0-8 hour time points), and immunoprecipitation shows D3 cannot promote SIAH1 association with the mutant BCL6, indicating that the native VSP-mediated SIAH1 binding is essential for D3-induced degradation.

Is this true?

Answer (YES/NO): YES